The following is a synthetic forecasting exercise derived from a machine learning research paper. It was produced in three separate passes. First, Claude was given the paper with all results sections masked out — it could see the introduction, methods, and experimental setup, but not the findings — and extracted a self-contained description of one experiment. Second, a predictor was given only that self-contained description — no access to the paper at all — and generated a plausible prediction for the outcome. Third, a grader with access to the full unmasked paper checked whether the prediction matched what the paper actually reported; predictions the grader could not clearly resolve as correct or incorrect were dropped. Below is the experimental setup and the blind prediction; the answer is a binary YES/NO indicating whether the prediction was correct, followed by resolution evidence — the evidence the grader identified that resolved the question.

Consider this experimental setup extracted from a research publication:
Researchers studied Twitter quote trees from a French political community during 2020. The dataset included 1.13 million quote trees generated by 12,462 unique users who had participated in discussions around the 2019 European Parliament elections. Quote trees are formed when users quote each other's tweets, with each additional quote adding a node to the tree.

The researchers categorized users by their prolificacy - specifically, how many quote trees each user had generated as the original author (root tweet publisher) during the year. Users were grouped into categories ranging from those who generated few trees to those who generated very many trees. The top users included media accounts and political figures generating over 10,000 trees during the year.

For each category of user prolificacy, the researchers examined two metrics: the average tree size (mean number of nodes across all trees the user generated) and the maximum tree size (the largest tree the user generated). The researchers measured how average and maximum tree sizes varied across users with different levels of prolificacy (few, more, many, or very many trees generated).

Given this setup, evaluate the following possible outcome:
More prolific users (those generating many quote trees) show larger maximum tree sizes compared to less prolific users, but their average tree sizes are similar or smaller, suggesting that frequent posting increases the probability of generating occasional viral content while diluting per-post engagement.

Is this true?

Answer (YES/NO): NO